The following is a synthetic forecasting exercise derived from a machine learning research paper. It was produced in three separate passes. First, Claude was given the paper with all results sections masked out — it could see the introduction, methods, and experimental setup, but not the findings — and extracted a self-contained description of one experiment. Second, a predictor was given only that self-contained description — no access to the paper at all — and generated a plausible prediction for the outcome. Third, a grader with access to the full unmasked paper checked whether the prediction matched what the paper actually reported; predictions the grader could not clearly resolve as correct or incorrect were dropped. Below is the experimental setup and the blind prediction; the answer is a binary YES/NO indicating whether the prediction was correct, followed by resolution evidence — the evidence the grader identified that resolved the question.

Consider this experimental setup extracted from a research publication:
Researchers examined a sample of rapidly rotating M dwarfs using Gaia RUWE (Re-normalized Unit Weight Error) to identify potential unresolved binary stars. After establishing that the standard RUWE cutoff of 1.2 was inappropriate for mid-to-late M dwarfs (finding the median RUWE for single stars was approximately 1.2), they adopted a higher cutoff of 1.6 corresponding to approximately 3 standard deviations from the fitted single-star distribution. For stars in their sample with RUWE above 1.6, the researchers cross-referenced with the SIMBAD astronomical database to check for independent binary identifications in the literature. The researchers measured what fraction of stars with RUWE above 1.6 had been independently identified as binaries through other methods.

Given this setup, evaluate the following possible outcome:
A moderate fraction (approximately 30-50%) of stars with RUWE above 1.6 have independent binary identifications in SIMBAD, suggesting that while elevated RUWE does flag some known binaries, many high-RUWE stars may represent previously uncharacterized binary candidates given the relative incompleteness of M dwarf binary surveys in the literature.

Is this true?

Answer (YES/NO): NO